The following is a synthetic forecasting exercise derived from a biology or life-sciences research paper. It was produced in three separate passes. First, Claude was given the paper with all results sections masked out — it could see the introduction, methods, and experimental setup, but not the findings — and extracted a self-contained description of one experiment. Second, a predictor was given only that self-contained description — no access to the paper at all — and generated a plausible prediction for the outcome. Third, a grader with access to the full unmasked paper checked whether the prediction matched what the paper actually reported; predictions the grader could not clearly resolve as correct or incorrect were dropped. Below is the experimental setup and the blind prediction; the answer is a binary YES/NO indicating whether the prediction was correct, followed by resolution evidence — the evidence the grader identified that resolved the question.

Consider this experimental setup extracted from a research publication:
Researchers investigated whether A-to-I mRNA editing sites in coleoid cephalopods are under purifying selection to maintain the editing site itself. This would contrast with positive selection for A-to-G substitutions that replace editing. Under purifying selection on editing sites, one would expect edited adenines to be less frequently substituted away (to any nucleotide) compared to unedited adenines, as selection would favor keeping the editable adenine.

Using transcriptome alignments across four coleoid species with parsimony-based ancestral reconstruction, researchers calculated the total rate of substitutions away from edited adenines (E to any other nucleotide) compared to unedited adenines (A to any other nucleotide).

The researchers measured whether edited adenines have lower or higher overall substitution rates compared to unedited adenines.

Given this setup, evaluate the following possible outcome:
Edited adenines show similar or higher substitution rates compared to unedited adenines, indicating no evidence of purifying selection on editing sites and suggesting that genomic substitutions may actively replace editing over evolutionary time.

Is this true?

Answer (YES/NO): YES